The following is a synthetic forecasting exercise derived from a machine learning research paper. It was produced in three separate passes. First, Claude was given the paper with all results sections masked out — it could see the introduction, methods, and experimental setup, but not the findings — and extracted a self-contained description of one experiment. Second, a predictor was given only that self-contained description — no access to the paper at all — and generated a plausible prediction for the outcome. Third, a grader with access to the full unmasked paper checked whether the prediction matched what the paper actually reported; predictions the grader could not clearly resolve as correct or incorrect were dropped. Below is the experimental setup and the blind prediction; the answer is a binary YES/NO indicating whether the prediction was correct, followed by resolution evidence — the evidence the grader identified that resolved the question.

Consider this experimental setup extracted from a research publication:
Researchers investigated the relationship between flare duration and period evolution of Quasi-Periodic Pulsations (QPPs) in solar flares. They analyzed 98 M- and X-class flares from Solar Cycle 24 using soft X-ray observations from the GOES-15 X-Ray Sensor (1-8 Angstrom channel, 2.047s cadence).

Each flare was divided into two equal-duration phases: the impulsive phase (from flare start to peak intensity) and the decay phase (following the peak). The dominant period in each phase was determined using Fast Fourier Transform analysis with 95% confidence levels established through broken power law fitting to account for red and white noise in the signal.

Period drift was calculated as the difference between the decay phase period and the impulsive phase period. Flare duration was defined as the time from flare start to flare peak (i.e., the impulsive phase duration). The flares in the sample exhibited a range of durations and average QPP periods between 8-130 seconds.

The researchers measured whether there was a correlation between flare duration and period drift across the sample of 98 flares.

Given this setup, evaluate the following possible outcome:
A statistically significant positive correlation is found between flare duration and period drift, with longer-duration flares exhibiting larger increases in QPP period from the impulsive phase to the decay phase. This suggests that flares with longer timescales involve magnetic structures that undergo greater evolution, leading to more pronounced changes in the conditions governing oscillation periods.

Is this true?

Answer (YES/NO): NO